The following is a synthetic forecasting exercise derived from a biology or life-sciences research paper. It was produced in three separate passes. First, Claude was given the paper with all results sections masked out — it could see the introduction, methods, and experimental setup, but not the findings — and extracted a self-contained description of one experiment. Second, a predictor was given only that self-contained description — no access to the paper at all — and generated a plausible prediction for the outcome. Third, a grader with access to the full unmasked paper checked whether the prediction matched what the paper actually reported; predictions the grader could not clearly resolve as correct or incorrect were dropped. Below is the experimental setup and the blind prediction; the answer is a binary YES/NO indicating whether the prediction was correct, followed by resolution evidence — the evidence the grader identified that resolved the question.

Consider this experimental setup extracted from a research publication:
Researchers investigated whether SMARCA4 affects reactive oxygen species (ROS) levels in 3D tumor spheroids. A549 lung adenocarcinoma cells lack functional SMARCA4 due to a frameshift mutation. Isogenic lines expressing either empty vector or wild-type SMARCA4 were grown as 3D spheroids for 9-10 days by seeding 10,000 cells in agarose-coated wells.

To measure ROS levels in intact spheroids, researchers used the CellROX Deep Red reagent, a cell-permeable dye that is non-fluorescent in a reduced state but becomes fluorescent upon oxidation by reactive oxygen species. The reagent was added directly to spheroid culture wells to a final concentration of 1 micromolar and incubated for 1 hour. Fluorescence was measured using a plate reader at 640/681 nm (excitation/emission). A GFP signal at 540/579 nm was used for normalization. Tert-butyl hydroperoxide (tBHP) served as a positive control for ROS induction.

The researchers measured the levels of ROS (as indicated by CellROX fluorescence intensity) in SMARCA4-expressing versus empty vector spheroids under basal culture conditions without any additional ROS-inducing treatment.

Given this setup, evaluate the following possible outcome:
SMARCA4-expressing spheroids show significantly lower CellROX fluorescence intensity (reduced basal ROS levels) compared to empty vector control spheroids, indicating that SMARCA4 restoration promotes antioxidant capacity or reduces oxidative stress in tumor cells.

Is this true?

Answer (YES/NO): NO